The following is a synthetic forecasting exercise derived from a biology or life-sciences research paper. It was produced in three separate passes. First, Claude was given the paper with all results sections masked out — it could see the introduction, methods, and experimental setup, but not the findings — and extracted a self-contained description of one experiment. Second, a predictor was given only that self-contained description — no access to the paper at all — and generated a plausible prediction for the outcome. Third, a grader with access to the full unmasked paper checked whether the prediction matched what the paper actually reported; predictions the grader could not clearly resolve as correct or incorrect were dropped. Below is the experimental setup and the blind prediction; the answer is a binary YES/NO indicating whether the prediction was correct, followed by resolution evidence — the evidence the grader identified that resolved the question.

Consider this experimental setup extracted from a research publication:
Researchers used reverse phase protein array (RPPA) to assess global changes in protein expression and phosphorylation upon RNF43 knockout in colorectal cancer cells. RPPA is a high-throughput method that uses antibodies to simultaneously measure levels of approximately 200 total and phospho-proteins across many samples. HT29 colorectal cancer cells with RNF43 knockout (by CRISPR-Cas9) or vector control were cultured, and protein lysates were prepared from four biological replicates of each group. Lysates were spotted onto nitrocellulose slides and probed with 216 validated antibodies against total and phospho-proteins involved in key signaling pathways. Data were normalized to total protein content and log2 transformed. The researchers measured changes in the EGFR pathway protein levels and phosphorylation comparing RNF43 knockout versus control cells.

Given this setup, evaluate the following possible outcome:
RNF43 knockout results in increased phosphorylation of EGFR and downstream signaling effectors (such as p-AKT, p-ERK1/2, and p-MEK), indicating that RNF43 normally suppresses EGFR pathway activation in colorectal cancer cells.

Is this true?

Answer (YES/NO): YES